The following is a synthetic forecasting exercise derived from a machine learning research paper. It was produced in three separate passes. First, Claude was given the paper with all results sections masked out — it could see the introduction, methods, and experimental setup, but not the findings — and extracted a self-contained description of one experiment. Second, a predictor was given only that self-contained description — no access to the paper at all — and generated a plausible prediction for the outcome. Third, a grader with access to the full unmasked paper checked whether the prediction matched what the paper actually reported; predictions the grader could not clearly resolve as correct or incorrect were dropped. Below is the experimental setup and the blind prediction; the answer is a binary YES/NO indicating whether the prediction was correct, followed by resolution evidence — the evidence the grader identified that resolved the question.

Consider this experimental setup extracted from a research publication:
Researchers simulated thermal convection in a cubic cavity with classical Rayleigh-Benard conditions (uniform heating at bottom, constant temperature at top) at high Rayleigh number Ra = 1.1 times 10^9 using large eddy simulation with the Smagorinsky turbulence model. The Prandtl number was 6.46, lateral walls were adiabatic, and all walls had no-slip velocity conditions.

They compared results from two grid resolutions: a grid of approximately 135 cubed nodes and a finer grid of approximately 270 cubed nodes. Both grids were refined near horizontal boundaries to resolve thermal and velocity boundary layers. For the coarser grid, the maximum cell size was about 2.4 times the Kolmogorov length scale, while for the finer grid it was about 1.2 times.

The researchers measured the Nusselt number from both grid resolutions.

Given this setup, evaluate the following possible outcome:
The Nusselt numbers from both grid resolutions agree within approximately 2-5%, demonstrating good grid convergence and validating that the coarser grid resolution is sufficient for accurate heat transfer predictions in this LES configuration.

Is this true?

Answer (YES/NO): NO